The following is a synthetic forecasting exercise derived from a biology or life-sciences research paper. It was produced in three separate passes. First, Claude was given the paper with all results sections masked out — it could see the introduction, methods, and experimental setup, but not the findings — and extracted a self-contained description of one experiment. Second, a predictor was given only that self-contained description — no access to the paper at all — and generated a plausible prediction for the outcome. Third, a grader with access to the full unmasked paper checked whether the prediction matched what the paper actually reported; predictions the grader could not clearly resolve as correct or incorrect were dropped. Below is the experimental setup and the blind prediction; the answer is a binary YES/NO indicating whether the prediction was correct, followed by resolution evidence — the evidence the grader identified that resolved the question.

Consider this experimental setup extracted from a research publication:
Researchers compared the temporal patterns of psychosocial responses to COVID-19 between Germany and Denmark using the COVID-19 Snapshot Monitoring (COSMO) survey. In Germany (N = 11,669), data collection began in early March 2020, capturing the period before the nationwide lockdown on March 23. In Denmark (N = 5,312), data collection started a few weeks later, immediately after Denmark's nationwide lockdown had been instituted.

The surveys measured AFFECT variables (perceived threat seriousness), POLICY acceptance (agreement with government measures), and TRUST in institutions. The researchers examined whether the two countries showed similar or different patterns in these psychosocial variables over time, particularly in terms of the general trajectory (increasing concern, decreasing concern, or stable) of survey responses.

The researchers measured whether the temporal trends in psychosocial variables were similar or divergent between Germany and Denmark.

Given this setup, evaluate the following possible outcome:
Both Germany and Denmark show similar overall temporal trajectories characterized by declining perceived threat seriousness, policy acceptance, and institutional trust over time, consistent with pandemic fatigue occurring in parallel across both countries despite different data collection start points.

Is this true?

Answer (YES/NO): YES